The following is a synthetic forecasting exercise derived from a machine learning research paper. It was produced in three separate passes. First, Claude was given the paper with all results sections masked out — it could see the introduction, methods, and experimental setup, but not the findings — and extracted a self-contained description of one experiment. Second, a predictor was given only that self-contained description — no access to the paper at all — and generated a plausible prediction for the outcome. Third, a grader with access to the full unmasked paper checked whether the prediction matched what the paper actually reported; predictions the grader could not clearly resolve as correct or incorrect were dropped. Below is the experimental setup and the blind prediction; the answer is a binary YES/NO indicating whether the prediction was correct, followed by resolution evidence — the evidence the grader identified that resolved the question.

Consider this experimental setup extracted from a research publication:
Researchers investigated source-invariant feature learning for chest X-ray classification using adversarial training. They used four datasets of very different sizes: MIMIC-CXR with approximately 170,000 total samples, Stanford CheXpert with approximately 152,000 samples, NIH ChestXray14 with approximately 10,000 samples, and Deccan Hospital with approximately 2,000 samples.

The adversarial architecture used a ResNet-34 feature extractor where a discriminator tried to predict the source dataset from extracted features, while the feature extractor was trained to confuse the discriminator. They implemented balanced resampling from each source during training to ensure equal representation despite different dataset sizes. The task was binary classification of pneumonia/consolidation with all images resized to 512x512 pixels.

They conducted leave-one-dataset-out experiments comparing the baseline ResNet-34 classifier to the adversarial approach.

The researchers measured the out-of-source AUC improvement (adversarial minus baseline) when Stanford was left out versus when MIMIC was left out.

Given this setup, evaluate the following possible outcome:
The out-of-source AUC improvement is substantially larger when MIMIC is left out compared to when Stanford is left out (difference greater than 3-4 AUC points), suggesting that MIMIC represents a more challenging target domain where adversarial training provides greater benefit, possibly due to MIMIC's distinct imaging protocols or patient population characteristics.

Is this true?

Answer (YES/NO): NO